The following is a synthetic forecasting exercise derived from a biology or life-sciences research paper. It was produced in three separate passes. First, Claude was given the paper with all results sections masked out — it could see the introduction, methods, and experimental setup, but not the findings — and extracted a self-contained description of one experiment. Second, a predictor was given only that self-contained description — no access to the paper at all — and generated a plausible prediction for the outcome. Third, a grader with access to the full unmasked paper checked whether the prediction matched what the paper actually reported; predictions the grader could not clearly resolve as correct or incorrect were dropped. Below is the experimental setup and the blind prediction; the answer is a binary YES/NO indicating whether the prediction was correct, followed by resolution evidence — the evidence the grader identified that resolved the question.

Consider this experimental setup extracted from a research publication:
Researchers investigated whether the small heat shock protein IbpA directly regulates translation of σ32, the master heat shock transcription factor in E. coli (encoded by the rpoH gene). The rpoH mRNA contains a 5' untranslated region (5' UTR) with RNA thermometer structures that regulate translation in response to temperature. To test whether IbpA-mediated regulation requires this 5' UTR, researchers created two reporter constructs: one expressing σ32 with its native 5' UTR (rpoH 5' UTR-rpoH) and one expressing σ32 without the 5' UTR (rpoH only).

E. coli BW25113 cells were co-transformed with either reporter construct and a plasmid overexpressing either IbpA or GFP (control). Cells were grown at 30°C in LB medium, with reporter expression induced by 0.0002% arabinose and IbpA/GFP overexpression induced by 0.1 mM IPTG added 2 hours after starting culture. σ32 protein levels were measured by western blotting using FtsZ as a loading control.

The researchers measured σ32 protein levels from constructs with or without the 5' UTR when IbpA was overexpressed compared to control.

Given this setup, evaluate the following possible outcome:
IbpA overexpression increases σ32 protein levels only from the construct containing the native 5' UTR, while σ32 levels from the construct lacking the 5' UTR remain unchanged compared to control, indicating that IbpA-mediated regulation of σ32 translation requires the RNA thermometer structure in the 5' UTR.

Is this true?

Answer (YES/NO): NO